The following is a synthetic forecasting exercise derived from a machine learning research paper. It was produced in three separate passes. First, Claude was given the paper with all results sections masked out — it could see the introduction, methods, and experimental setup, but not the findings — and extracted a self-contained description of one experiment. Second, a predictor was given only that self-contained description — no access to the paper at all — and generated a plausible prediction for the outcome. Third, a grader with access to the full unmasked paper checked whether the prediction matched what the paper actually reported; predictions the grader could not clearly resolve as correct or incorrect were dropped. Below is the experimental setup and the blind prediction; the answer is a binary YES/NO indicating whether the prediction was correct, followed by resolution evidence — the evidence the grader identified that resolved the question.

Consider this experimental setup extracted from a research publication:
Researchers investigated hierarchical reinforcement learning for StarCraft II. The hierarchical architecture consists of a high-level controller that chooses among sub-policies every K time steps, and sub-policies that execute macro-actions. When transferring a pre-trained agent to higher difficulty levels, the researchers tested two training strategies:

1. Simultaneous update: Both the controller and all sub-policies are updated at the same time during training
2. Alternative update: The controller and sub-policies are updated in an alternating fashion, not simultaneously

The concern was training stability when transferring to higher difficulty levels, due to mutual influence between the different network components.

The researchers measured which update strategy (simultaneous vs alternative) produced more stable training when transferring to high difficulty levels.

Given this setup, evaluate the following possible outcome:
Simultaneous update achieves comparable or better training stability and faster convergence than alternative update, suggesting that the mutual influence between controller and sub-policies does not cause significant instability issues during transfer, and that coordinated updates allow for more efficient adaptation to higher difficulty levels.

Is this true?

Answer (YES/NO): NO